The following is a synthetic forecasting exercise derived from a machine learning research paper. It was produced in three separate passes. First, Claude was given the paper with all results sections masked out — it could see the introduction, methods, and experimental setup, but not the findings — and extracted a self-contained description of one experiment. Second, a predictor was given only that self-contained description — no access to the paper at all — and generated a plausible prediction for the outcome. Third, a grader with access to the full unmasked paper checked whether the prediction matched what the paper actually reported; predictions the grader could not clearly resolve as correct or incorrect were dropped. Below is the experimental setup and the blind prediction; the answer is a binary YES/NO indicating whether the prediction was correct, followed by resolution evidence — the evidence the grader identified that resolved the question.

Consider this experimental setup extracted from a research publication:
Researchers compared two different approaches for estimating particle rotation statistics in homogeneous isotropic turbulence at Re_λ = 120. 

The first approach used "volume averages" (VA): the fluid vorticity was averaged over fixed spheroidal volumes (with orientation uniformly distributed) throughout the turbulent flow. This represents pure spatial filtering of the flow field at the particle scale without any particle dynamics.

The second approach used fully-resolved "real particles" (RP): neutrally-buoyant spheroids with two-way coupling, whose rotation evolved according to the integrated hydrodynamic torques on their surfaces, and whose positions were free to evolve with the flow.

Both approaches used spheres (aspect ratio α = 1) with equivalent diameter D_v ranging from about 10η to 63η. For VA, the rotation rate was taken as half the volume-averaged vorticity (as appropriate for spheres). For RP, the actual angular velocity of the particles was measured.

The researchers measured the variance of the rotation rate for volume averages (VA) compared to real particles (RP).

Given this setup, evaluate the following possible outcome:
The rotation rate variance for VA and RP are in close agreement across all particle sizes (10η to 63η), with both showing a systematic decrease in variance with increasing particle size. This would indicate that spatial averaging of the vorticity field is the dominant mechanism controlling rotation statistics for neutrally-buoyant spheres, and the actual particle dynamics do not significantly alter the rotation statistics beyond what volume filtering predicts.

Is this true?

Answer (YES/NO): NO